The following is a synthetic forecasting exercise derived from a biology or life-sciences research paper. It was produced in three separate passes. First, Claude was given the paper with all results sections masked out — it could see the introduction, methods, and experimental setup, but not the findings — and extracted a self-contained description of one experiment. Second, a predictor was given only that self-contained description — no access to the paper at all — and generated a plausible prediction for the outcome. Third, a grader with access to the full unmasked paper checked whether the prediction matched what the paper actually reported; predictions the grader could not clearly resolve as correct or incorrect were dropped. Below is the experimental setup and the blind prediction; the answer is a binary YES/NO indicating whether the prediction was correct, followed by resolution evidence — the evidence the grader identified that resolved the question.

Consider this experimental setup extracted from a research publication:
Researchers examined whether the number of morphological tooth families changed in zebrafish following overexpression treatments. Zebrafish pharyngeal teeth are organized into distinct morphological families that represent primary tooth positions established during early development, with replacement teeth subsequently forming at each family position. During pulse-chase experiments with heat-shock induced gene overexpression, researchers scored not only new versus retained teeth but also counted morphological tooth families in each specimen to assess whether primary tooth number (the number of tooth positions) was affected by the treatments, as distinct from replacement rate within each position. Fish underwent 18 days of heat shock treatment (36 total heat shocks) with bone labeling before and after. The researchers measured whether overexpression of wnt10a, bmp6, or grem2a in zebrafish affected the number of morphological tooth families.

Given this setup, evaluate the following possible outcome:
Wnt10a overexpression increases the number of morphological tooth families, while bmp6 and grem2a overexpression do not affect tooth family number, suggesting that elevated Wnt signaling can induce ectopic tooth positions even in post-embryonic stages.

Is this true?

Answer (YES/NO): NO